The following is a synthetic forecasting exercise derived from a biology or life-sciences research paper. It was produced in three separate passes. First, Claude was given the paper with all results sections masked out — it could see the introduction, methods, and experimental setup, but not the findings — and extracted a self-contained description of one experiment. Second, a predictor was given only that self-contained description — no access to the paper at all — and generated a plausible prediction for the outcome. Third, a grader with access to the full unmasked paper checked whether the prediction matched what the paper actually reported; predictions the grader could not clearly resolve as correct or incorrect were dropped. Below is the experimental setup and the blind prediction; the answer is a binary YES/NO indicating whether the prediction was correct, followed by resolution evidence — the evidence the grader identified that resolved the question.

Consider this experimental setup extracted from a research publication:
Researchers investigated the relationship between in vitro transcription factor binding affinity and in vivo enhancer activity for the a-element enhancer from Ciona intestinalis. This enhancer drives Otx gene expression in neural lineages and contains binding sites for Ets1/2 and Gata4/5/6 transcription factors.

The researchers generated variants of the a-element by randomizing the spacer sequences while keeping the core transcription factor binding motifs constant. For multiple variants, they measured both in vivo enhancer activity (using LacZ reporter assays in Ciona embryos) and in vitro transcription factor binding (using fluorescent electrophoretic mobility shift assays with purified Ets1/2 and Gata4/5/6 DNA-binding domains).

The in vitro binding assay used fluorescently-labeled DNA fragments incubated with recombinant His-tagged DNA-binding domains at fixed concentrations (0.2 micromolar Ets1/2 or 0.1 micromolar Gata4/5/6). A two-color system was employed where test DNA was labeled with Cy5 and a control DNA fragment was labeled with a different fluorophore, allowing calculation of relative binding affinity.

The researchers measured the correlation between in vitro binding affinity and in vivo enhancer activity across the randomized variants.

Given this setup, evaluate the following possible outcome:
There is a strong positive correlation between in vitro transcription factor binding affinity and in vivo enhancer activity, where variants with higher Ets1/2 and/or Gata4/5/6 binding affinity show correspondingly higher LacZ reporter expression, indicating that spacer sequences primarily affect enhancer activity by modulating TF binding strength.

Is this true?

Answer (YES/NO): NO